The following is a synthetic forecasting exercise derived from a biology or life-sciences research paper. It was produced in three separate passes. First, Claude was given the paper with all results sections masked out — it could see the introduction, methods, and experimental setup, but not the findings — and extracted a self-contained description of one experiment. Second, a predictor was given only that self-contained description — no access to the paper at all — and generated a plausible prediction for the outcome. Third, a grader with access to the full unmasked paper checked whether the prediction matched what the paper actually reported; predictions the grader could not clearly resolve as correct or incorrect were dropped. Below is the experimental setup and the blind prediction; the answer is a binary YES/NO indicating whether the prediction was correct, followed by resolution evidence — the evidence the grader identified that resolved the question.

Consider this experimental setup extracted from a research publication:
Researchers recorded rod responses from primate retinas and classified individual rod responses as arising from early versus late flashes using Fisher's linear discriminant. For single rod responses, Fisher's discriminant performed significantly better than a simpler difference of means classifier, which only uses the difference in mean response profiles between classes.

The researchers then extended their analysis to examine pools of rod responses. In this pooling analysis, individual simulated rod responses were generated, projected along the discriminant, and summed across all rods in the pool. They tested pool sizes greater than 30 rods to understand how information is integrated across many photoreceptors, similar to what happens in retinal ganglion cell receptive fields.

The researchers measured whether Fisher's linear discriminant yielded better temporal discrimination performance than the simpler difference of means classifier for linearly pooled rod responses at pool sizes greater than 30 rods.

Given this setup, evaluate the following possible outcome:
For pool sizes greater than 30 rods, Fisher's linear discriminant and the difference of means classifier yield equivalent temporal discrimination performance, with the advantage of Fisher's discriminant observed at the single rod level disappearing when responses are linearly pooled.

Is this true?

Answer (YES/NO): YES